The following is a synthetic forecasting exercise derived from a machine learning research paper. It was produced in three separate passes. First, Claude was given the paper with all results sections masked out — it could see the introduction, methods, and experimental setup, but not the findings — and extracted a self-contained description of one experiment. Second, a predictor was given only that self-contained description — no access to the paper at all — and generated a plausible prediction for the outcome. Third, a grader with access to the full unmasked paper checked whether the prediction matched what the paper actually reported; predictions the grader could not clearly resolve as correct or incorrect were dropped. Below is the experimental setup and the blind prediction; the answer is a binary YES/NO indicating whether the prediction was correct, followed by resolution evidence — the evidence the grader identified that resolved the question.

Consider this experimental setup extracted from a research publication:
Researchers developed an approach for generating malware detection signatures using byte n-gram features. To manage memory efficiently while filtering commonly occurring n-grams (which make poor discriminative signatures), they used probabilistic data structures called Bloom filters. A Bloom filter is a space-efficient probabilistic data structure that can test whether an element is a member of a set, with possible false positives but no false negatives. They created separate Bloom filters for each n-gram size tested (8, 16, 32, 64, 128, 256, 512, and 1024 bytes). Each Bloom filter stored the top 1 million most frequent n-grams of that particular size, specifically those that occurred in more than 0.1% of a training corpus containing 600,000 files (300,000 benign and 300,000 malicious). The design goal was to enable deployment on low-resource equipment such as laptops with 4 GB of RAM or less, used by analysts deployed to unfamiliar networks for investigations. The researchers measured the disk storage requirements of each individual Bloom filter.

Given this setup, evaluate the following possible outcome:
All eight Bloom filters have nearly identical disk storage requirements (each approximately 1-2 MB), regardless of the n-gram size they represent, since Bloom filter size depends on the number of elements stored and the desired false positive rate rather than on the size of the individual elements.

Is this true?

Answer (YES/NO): NO